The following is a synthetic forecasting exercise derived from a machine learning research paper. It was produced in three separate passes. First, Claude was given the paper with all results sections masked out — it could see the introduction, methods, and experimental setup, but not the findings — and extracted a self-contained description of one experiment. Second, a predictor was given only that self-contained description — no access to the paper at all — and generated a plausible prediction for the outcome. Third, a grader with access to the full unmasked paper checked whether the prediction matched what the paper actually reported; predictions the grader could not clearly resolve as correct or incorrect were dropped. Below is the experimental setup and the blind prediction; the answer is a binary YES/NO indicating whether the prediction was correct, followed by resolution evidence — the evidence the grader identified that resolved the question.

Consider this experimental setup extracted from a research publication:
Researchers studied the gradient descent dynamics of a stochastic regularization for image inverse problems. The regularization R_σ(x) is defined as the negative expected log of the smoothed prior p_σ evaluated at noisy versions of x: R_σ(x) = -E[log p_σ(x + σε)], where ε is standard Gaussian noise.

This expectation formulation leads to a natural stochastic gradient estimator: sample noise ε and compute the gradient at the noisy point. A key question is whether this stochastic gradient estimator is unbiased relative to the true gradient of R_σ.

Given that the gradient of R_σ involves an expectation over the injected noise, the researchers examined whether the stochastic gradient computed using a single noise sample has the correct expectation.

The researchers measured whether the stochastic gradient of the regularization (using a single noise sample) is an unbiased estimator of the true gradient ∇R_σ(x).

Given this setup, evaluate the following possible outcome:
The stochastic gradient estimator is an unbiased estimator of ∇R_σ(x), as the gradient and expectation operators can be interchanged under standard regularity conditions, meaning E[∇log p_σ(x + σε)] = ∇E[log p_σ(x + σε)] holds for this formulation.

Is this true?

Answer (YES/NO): YES